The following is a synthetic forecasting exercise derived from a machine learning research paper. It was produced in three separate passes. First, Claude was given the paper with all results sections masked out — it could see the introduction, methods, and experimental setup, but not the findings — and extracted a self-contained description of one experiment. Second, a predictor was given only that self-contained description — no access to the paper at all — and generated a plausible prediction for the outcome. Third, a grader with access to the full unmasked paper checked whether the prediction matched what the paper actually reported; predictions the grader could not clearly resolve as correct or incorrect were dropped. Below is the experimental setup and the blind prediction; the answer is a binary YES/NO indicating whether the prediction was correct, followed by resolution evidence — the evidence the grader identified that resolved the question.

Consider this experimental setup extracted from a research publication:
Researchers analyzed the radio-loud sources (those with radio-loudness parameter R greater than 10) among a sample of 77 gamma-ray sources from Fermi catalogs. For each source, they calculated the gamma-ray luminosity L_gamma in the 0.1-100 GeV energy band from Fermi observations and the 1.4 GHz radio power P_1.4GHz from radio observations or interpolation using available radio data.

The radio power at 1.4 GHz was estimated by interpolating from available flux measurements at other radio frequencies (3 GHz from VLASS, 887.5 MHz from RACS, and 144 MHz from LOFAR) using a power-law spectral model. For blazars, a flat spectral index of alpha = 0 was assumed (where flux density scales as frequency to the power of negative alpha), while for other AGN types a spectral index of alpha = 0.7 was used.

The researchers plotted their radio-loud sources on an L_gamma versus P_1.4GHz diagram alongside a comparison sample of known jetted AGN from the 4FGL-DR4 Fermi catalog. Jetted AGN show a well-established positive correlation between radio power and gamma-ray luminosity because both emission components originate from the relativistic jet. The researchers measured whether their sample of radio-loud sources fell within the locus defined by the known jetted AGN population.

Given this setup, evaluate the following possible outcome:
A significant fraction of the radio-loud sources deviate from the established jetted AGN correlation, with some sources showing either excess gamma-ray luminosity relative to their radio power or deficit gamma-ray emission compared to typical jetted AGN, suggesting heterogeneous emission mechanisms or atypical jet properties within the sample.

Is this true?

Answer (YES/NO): NO